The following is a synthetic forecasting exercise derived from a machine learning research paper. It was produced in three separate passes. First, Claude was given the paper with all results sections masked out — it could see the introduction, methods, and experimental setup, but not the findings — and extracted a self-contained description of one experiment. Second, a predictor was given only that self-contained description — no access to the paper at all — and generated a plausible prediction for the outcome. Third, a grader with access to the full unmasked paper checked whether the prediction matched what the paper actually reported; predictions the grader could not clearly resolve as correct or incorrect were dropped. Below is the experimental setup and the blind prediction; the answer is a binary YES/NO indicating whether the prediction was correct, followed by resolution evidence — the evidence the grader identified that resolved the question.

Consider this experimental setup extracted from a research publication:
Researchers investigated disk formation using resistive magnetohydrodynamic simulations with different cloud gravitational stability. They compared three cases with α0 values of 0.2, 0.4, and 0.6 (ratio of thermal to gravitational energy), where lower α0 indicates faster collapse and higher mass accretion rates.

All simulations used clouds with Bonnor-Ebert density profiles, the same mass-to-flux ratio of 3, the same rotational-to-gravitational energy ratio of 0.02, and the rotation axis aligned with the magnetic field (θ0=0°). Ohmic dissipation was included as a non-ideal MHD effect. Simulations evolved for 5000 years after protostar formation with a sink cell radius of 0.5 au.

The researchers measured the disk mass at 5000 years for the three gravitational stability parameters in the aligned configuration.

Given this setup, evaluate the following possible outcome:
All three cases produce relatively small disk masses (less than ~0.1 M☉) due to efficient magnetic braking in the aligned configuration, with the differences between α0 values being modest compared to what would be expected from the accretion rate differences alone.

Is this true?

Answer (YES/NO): NO